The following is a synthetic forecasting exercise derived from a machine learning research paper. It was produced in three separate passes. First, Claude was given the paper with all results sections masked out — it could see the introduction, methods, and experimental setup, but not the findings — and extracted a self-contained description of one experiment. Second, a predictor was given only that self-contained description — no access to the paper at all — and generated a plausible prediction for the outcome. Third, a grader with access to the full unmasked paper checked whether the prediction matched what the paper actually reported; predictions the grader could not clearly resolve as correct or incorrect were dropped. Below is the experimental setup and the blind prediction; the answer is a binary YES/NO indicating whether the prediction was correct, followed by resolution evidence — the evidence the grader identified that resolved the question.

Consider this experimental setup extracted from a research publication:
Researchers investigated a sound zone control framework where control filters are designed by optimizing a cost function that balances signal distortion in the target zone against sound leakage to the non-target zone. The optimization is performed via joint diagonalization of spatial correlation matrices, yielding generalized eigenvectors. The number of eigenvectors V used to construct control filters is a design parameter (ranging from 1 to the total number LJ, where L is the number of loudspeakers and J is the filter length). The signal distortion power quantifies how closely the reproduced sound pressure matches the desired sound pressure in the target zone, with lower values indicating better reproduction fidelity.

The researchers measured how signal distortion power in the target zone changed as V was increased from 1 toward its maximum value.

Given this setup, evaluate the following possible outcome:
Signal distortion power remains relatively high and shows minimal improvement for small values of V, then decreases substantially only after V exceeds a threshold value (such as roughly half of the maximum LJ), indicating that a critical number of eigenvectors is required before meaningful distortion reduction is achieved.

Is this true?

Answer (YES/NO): NO